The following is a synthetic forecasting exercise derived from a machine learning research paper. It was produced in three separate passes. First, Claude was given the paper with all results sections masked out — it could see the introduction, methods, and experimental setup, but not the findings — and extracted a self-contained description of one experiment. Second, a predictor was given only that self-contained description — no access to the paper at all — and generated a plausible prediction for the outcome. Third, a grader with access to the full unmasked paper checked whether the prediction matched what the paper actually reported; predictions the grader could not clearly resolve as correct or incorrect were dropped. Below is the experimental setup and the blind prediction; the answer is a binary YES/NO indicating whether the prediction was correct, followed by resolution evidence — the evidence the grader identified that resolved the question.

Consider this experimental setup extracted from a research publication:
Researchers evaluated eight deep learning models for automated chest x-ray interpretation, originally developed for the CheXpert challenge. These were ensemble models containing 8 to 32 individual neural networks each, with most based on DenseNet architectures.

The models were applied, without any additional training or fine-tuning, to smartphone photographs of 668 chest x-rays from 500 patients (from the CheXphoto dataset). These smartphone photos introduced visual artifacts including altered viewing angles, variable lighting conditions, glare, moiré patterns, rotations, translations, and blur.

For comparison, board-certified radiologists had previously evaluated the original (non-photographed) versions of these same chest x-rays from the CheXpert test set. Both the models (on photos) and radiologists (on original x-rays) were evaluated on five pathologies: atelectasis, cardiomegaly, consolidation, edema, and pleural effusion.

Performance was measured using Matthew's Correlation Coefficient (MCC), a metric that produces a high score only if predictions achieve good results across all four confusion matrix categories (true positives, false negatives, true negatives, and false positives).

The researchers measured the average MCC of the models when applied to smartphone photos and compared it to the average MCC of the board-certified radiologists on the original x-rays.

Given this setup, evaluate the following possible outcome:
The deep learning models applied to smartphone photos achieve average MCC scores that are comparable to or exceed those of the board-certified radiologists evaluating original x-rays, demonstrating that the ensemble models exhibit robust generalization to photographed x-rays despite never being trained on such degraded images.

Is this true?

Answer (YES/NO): NO